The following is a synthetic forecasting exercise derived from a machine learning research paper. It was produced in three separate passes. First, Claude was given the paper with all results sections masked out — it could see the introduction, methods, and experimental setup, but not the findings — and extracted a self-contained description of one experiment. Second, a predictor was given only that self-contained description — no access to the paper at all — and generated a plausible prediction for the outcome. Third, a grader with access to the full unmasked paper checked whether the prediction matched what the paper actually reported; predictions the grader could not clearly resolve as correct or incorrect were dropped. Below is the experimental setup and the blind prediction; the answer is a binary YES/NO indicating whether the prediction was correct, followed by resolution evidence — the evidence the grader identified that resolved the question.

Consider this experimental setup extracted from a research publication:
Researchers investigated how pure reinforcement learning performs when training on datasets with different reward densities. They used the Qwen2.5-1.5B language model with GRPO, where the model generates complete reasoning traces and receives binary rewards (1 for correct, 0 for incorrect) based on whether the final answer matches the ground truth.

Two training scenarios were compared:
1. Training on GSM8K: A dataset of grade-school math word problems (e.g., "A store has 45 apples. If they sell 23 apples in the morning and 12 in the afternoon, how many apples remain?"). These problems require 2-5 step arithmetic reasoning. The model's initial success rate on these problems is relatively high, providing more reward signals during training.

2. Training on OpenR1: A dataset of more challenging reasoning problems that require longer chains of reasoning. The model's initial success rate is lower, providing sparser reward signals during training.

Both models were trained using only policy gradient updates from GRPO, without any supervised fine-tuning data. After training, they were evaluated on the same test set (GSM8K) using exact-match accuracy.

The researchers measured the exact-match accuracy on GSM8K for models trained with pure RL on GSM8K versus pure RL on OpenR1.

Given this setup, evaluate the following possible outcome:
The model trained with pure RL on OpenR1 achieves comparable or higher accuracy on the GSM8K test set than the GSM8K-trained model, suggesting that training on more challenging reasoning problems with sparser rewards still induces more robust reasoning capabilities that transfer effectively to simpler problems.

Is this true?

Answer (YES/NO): NO